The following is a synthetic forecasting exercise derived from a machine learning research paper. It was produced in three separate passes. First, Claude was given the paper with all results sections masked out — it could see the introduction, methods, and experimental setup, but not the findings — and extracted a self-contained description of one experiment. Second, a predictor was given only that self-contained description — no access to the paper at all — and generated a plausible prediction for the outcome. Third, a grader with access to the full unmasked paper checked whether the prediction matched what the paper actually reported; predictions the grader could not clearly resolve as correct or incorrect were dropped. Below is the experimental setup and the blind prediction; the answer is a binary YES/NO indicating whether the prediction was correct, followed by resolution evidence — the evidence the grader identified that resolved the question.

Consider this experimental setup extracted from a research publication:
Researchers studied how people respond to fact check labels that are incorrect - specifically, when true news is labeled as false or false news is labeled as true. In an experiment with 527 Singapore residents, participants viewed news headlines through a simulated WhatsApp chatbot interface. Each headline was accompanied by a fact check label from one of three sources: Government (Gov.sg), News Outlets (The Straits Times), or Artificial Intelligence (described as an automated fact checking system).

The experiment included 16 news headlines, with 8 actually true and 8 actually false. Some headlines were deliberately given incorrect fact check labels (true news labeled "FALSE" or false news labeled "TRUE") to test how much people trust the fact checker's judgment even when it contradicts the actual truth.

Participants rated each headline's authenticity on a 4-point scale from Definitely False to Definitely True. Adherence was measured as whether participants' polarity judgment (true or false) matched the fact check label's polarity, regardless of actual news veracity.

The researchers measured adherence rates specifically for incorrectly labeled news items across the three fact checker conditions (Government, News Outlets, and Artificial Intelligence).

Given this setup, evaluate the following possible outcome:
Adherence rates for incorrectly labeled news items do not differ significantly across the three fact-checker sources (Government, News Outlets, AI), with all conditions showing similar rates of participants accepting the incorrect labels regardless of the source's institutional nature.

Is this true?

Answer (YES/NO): NO